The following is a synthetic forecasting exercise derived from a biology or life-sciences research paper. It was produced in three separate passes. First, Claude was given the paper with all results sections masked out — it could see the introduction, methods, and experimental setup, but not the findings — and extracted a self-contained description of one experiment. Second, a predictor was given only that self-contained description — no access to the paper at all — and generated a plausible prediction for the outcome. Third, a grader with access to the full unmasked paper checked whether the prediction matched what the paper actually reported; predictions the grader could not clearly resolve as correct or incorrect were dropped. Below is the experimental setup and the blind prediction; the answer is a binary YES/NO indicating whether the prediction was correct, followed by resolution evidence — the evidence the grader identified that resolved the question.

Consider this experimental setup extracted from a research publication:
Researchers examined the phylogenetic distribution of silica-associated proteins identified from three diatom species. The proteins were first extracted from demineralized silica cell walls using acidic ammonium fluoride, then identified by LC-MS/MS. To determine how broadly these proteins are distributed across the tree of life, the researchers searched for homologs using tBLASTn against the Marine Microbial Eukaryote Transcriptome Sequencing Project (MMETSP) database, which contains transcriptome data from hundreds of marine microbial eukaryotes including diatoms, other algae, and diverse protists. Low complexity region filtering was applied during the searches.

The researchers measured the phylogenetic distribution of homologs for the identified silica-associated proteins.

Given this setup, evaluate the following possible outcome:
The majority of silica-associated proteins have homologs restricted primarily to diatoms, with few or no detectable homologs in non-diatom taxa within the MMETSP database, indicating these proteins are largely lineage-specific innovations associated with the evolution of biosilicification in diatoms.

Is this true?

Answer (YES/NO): YES